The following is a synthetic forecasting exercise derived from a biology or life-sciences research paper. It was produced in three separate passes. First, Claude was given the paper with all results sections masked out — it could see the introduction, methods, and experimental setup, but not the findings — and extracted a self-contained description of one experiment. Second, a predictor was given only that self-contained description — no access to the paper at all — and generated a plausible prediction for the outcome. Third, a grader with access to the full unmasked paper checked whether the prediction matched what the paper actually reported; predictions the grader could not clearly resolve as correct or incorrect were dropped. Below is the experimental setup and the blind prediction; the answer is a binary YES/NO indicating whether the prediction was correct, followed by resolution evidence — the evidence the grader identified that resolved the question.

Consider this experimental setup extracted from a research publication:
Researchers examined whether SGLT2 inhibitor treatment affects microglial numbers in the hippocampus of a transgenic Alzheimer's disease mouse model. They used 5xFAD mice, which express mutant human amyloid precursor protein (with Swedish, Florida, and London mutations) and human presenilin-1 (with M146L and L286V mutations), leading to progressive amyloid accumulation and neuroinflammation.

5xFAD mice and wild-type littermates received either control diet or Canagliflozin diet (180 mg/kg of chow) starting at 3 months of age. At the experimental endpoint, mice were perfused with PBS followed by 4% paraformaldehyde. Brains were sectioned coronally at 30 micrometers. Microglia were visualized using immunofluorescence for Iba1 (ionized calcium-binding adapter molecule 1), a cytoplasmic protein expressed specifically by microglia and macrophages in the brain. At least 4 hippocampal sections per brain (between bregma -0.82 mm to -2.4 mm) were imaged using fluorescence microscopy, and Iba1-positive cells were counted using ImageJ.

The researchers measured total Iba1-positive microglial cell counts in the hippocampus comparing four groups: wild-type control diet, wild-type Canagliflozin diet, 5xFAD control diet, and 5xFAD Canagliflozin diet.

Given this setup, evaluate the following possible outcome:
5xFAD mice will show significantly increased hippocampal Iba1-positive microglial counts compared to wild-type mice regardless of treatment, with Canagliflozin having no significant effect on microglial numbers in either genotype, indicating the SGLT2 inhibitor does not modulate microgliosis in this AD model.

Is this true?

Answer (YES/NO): NO